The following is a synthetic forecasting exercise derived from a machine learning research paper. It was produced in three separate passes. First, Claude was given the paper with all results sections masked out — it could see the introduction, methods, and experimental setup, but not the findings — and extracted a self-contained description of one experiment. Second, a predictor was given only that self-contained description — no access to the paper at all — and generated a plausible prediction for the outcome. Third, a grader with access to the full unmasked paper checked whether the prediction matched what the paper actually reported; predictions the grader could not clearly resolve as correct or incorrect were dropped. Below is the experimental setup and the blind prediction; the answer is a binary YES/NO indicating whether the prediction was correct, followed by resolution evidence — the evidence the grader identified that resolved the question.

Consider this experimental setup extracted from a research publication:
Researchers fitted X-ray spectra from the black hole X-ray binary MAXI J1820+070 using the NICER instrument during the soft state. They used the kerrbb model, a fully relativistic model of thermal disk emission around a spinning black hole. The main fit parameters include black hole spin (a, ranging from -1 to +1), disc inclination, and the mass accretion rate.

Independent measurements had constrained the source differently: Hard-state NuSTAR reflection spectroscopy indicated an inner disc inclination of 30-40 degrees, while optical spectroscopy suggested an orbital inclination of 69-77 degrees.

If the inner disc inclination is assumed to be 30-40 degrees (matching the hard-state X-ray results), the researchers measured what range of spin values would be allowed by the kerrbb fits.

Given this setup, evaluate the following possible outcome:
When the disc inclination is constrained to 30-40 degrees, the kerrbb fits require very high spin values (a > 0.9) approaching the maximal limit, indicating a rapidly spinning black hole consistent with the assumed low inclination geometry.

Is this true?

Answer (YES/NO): NO